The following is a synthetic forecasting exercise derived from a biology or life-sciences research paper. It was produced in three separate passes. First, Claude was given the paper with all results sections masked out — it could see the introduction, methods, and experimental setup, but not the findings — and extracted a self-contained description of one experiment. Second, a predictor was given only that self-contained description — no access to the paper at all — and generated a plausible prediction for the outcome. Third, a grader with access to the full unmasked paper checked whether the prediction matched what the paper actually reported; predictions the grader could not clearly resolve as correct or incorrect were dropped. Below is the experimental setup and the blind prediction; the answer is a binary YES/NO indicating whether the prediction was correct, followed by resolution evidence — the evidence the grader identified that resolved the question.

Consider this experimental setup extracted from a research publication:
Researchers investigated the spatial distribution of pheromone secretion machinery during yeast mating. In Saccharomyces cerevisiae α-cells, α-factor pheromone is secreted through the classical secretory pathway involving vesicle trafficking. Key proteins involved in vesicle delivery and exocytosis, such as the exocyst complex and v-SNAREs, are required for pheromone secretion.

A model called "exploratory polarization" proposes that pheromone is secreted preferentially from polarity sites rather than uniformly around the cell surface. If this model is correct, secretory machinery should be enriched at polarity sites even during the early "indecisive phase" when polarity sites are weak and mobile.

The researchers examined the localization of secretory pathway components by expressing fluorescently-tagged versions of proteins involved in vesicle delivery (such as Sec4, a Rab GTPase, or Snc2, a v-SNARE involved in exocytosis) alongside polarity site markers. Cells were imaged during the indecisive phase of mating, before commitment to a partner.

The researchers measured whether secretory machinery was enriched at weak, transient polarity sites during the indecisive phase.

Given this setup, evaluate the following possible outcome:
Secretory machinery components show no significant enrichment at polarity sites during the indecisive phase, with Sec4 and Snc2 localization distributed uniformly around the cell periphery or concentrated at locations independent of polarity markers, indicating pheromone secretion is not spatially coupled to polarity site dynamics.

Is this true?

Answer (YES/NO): NO